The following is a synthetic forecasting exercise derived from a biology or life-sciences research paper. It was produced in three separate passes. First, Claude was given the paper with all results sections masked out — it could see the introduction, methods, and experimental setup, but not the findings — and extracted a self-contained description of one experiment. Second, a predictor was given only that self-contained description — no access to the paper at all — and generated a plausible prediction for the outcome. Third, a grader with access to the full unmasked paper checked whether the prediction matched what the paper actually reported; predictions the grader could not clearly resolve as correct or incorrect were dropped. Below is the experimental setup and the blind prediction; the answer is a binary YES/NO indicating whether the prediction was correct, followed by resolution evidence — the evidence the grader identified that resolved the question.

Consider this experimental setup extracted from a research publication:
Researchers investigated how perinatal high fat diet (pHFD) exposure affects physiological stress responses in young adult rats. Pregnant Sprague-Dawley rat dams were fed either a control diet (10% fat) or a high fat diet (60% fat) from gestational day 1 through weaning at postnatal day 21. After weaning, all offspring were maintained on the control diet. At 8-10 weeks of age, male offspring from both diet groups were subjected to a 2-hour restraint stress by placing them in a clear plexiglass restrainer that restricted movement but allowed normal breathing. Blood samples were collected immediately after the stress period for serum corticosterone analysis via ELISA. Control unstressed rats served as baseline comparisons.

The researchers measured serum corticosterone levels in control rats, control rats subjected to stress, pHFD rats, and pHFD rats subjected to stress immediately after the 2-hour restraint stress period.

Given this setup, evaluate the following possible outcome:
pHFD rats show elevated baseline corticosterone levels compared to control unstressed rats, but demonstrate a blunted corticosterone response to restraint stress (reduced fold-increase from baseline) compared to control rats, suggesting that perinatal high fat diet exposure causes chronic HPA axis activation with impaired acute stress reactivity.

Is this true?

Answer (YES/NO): NO